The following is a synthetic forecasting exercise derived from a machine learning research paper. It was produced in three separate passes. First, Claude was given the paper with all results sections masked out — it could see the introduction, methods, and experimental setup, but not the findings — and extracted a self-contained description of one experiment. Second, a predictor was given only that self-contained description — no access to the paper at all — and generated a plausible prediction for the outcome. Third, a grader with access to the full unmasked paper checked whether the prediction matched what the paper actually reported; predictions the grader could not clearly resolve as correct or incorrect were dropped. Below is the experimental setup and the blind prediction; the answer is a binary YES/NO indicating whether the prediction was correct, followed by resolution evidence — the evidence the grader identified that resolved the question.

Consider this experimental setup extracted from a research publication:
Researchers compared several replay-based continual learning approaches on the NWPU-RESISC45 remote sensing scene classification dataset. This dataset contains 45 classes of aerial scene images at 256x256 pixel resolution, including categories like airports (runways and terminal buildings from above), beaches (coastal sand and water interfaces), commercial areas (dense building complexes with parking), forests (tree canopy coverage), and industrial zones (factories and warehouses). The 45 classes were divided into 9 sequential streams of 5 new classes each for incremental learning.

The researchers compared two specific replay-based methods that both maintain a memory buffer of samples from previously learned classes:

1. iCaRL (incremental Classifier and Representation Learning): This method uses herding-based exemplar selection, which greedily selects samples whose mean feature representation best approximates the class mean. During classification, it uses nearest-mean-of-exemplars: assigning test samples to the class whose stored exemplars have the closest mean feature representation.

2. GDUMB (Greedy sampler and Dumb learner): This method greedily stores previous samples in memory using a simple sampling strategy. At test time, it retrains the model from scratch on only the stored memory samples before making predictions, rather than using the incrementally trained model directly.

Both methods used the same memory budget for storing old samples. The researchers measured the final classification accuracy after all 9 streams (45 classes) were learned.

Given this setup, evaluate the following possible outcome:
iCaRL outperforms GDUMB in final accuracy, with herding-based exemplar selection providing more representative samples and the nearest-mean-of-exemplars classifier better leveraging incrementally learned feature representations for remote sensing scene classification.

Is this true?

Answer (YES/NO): NO